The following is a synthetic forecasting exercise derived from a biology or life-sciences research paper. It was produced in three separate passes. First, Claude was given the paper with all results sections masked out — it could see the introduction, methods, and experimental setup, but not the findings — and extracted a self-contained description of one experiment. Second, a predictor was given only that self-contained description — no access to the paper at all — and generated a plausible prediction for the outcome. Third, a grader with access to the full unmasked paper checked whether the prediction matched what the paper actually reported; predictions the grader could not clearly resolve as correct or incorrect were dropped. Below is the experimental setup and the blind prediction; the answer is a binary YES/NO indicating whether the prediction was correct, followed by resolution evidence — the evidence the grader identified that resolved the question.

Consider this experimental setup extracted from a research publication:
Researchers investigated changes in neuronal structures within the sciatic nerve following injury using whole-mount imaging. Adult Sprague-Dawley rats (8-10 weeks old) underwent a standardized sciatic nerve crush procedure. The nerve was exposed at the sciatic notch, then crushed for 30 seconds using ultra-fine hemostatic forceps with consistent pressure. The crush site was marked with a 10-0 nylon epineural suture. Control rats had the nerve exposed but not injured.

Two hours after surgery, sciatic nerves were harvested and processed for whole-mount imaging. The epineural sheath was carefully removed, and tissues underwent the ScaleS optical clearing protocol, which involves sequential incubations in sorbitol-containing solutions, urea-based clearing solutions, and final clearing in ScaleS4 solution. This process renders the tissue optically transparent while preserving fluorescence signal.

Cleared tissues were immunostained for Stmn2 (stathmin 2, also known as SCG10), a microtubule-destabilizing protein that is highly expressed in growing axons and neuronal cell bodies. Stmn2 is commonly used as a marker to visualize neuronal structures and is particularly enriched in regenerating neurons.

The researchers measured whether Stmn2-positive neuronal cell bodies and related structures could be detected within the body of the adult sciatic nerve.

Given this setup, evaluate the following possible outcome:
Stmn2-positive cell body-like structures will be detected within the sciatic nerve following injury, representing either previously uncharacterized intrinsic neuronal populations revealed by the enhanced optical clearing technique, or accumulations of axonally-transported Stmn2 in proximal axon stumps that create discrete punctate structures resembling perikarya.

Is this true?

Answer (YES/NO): NO